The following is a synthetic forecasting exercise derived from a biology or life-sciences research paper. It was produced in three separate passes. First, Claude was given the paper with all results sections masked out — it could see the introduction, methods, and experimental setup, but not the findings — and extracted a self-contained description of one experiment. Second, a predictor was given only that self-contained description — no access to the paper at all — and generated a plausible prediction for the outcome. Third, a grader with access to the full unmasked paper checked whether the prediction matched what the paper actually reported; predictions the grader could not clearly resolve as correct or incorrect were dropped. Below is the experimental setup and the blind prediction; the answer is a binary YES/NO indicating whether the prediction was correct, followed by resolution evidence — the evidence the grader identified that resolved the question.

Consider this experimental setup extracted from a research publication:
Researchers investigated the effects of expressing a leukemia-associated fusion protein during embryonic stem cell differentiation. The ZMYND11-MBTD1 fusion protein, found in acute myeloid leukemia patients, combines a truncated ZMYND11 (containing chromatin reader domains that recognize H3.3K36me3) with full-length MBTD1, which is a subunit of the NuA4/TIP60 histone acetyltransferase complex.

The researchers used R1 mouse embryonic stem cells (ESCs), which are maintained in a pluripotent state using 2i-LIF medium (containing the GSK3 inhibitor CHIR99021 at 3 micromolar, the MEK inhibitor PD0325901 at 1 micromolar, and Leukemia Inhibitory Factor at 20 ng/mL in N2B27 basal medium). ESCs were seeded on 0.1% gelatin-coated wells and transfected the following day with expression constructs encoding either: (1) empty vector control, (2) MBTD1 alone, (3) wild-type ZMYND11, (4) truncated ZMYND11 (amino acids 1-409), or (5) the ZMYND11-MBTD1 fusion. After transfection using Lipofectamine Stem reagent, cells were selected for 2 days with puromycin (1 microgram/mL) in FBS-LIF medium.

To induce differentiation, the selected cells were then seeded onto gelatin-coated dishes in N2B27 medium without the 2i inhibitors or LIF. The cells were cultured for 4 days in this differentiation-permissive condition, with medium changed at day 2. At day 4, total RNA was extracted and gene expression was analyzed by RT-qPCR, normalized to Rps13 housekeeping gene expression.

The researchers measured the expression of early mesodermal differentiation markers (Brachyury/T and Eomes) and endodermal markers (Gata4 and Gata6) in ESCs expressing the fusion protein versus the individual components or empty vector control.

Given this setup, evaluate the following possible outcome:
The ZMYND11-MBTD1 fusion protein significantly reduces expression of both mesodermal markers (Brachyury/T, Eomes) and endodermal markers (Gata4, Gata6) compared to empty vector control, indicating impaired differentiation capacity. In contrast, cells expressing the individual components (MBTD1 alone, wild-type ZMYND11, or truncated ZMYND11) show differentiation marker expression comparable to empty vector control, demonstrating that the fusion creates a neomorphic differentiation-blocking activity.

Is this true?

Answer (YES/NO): NO